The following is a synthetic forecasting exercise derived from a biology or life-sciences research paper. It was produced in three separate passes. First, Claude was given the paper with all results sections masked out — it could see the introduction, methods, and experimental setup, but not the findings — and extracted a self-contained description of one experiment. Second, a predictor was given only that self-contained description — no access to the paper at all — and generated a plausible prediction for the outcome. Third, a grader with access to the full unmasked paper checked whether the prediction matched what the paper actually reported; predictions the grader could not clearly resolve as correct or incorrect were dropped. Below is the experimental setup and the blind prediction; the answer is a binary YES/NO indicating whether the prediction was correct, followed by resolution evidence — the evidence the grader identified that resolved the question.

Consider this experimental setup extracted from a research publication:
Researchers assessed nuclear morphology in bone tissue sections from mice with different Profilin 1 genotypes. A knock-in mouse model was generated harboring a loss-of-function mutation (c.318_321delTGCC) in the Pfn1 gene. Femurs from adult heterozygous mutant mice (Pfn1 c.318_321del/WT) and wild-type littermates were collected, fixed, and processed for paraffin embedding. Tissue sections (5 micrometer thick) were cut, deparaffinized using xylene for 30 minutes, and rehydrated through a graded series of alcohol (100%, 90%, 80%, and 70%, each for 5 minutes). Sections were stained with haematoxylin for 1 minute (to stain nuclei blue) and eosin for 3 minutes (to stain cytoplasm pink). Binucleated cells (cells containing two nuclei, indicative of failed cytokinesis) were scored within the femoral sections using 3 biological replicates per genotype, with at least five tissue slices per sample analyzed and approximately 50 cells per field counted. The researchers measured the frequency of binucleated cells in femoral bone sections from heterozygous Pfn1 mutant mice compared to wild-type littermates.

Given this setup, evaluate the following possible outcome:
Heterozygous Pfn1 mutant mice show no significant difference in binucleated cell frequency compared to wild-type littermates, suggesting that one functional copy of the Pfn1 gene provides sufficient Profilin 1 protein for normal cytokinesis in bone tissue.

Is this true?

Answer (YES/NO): NO